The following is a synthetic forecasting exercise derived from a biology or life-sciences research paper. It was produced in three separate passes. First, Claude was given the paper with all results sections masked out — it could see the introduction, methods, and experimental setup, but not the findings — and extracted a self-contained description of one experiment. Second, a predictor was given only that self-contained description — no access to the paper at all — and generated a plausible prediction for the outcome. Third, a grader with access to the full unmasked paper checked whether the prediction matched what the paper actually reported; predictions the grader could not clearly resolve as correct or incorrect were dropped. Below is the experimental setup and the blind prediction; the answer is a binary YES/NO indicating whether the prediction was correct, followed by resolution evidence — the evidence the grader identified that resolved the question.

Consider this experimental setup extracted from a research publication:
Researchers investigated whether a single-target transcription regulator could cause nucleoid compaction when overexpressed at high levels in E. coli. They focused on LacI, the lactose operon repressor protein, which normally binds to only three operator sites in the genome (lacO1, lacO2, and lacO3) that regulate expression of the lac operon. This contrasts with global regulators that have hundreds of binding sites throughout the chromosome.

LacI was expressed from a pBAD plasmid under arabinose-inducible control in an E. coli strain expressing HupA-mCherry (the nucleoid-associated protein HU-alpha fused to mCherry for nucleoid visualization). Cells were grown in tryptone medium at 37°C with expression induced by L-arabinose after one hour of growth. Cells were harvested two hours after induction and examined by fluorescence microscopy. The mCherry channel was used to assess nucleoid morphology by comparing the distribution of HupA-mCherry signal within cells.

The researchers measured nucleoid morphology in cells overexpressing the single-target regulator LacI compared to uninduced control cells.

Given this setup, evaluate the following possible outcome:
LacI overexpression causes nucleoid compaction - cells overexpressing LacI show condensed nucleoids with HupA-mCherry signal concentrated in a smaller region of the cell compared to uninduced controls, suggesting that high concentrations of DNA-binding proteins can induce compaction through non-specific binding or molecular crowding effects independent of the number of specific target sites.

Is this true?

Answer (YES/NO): YES